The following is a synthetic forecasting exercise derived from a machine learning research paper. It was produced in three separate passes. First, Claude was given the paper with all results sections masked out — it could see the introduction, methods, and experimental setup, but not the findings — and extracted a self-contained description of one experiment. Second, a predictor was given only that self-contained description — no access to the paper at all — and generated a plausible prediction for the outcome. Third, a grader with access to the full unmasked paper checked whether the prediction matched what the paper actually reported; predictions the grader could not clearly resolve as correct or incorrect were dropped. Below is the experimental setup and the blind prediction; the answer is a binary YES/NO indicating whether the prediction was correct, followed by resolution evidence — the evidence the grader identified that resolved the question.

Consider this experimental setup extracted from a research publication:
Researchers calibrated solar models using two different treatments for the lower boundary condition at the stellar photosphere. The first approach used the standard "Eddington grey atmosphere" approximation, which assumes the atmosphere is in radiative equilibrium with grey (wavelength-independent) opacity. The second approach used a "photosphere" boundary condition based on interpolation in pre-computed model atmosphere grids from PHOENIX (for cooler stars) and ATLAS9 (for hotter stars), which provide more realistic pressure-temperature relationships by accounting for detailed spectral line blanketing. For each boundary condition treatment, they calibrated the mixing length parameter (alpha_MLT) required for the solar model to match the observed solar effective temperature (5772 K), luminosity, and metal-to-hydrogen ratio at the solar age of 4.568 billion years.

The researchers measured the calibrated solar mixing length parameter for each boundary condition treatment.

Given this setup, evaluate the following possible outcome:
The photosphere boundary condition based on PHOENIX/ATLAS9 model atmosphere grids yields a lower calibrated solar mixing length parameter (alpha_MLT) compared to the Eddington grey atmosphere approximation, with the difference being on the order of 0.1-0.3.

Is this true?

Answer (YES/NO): NO